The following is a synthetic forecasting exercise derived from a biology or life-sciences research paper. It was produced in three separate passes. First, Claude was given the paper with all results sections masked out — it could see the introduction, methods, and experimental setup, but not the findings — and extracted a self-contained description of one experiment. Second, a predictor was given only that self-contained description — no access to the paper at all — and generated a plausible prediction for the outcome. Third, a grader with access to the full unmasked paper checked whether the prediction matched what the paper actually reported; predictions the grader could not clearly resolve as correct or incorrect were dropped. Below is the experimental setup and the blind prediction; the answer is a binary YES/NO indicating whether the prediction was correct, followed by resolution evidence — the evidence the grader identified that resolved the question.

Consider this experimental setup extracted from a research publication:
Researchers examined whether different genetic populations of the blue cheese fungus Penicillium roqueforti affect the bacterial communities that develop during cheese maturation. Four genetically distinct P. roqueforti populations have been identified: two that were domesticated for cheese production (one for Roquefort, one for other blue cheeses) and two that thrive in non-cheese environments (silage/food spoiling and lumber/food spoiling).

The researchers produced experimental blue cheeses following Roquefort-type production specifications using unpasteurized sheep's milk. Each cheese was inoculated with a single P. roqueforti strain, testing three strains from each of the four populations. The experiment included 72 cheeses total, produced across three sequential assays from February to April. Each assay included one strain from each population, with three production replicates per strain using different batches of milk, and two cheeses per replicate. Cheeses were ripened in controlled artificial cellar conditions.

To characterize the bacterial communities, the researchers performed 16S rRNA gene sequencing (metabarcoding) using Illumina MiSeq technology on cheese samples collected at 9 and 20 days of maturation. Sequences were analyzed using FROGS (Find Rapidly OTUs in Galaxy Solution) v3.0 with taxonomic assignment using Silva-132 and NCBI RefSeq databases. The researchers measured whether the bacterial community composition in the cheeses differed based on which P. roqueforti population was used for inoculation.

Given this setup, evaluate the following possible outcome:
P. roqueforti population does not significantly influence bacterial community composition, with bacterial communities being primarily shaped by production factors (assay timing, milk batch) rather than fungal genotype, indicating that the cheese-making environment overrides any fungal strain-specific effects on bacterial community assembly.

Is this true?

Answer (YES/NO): NO